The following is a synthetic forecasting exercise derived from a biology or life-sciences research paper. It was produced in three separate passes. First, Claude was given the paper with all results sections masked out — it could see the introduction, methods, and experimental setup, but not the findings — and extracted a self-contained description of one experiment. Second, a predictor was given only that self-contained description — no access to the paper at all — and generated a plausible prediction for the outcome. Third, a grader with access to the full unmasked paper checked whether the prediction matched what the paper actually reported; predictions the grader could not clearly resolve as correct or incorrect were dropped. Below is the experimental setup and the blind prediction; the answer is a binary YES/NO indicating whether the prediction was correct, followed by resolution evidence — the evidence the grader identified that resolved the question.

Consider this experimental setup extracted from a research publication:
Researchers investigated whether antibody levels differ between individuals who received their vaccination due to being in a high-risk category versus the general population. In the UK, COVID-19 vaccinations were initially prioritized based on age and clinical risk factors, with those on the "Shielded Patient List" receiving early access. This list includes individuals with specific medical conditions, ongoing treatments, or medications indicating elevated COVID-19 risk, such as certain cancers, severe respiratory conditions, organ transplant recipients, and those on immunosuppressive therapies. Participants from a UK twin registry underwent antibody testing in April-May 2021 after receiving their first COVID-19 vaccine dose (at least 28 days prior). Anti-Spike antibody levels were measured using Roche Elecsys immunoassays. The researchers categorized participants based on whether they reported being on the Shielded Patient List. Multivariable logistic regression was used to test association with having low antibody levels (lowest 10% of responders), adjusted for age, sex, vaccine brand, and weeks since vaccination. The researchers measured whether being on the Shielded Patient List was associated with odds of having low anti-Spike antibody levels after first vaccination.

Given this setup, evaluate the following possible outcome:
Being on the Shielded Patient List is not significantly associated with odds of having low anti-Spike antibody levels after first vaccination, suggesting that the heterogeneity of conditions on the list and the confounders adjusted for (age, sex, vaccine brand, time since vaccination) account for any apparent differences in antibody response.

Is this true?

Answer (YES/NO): NO